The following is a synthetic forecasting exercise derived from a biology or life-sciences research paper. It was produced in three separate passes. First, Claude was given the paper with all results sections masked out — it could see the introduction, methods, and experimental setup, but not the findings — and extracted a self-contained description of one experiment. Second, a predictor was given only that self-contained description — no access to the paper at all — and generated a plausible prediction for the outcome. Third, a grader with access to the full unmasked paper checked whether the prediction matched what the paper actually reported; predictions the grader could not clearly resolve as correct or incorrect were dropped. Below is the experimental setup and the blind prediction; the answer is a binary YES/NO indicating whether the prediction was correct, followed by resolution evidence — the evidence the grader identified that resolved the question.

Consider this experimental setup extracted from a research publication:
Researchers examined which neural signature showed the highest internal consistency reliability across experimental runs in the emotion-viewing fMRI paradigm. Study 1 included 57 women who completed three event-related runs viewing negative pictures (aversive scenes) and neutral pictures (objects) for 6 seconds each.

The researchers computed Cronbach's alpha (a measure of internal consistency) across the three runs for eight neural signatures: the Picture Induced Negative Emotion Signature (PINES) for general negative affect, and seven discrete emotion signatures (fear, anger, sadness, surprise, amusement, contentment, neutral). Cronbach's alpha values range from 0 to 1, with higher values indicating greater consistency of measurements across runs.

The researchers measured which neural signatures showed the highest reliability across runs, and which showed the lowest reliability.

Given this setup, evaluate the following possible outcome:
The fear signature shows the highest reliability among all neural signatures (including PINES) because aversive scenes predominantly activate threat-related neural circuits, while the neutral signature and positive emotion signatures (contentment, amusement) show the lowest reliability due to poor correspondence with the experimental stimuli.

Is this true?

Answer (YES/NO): NO